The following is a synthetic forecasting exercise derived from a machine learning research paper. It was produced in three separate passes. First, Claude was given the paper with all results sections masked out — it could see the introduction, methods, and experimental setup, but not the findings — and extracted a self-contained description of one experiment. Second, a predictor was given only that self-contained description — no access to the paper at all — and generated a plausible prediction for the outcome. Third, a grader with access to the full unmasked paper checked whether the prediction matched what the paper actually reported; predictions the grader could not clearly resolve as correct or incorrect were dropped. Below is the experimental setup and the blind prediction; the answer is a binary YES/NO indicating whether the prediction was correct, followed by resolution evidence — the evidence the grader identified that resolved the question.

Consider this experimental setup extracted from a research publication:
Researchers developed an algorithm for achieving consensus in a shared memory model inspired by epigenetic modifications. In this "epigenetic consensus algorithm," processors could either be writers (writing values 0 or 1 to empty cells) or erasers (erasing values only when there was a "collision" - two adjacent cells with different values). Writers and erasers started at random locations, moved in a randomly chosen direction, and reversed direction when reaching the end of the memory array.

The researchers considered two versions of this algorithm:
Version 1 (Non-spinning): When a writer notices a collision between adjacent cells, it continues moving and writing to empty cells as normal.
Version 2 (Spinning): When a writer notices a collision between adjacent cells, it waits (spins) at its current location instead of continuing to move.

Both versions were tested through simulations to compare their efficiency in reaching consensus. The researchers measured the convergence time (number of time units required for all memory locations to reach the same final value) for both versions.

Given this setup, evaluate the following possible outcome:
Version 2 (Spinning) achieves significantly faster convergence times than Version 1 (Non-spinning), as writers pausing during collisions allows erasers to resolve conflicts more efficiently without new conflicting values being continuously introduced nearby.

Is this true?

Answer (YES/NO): YES